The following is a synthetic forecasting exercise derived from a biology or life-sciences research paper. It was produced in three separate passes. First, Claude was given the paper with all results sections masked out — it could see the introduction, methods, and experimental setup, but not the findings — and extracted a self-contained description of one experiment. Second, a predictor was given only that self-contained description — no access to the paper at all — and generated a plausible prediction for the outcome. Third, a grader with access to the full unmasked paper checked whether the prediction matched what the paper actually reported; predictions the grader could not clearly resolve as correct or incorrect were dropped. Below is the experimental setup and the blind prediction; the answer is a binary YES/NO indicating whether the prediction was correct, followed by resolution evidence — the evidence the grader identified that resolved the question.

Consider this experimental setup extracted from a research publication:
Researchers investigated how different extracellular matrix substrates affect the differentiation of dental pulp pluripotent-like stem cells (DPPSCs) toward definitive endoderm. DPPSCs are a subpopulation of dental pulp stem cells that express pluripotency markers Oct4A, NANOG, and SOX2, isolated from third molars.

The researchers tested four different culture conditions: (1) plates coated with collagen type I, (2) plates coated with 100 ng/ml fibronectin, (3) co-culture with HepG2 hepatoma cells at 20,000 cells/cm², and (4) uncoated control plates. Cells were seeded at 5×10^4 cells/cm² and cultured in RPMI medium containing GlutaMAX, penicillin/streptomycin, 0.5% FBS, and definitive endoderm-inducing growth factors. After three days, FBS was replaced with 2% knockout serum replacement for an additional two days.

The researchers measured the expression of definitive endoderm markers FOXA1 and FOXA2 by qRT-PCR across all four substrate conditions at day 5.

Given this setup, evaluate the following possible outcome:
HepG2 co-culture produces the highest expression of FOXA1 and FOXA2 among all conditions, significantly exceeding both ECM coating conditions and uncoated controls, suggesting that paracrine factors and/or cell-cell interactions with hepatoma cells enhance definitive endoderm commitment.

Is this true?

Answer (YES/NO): NO